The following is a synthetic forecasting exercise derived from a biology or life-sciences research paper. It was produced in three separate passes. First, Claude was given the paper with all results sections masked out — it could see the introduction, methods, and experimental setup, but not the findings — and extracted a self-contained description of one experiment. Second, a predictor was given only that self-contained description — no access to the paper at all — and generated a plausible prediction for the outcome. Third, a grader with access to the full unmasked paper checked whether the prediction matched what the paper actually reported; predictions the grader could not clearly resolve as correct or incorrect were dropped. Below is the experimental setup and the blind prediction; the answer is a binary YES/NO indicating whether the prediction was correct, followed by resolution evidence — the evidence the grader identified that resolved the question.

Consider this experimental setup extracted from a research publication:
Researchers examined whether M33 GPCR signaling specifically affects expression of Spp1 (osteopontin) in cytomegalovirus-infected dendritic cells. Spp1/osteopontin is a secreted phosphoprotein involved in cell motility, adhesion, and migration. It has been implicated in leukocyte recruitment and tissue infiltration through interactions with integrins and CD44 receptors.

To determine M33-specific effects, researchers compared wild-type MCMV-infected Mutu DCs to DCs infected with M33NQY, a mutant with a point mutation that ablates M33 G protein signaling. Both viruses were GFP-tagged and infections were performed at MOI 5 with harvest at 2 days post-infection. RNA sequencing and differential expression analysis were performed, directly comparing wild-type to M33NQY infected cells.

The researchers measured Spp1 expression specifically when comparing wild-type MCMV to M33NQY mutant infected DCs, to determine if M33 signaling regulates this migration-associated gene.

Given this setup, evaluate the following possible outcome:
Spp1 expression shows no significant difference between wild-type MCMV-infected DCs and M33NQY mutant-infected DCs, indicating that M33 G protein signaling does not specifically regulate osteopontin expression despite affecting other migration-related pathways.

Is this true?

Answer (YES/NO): NO